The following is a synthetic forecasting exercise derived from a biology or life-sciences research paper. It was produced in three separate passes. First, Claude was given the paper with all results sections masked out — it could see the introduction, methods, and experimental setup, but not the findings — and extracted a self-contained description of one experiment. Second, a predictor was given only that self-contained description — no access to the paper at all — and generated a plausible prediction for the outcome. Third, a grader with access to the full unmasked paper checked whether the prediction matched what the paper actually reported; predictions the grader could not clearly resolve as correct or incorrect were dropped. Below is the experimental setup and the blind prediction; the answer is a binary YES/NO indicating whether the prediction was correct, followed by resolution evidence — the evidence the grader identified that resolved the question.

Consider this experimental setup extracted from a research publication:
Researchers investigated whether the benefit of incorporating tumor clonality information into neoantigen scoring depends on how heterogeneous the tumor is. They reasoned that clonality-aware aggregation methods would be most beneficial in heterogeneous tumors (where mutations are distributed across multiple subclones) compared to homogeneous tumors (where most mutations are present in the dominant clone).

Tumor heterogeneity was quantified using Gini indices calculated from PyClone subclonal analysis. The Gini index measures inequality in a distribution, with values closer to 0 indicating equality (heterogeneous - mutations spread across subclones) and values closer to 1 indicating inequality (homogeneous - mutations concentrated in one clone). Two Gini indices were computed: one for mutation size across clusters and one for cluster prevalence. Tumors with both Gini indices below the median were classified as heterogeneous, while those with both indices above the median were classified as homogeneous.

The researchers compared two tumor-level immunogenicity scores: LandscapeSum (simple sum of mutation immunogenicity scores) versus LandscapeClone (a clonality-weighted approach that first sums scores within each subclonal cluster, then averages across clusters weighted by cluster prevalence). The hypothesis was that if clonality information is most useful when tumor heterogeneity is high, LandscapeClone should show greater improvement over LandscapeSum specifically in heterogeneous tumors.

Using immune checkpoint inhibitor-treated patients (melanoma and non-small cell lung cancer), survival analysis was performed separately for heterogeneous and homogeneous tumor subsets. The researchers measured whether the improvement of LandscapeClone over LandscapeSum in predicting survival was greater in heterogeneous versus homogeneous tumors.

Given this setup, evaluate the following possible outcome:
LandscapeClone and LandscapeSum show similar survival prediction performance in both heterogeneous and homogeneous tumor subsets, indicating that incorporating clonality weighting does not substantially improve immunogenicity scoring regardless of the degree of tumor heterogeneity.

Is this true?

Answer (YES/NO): NO